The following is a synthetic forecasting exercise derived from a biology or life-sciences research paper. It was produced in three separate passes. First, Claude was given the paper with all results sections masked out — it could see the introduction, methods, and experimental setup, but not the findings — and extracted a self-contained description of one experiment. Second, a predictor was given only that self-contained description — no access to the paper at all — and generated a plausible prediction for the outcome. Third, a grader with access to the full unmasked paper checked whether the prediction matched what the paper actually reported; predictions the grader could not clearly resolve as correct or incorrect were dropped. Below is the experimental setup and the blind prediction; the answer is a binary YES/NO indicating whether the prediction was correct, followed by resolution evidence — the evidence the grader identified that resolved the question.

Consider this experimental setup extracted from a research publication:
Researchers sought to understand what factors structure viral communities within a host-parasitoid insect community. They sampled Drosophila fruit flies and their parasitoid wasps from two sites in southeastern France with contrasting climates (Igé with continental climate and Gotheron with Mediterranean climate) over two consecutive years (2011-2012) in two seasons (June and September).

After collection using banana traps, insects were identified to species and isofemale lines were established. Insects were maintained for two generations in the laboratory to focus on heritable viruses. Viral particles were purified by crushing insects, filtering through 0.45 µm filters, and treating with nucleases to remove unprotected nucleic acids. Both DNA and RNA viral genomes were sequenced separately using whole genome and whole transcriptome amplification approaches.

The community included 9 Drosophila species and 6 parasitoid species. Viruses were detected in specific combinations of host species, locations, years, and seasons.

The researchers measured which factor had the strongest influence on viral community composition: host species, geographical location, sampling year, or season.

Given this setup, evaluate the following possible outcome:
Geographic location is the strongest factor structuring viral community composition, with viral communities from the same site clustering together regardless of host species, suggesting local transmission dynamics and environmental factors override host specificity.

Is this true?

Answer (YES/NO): NO